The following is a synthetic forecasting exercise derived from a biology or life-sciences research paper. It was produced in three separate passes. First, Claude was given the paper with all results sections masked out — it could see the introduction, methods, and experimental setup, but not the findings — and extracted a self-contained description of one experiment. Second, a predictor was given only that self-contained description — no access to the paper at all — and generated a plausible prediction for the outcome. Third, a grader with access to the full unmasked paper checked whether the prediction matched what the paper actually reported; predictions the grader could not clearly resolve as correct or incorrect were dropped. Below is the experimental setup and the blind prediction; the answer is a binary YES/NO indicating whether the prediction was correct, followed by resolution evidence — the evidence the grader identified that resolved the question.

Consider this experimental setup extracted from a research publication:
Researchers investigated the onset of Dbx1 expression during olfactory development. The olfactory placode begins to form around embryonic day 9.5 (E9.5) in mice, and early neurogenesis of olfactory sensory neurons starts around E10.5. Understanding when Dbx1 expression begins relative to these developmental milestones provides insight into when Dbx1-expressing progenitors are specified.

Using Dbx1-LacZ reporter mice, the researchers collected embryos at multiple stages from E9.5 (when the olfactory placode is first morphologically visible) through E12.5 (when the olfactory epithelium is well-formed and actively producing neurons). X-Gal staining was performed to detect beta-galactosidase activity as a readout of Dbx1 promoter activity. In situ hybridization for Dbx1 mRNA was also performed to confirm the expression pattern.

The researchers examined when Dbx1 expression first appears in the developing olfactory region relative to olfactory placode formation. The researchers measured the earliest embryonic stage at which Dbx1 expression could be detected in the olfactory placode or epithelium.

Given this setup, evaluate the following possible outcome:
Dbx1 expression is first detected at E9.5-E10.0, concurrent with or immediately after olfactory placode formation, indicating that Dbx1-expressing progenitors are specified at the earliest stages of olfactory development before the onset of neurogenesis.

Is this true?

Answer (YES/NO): YES